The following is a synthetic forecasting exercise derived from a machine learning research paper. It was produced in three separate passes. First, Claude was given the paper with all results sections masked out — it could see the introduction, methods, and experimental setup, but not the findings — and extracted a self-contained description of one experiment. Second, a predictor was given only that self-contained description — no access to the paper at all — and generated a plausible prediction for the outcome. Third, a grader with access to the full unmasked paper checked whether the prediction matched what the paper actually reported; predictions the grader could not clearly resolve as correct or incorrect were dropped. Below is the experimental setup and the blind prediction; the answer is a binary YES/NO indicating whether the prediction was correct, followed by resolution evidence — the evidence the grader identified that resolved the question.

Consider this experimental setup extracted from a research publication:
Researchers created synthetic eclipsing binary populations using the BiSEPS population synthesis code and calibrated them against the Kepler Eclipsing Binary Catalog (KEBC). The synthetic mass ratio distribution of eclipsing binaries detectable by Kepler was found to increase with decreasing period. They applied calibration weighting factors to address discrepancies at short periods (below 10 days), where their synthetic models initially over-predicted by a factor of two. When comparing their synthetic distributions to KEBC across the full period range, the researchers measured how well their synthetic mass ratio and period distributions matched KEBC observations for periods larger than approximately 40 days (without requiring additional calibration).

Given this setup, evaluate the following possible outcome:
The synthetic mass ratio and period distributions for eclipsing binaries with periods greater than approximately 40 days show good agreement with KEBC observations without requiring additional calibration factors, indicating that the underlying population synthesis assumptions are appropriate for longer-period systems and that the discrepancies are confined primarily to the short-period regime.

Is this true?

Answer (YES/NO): YES